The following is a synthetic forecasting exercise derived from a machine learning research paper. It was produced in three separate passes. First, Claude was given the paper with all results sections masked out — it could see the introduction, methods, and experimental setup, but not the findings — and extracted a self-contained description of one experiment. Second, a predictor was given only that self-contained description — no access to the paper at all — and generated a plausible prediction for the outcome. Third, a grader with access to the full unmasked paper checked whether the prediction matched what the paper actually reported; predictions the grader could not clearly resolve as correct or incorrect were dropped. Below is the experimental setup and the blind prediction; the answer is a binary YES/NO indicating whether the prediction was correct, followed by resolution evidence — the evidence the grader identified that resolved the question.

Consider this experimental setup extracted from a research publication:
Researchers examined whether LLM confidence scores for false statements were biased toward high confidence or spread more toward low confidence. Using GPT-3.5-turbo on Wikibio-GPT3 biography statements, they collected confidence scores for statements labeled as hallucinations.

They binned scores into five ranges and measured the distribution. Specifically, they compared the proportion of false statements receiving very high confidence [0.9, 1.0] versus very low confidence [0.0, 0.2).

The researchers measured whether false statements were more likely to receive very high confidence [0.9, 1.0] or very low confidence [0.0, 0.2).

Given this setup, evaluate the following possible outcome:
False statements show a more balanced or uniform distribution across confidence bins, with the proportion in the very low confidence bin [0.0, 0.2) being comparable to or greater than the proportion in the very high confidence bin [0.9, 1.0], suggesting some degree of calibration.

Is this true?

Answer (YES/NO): YES